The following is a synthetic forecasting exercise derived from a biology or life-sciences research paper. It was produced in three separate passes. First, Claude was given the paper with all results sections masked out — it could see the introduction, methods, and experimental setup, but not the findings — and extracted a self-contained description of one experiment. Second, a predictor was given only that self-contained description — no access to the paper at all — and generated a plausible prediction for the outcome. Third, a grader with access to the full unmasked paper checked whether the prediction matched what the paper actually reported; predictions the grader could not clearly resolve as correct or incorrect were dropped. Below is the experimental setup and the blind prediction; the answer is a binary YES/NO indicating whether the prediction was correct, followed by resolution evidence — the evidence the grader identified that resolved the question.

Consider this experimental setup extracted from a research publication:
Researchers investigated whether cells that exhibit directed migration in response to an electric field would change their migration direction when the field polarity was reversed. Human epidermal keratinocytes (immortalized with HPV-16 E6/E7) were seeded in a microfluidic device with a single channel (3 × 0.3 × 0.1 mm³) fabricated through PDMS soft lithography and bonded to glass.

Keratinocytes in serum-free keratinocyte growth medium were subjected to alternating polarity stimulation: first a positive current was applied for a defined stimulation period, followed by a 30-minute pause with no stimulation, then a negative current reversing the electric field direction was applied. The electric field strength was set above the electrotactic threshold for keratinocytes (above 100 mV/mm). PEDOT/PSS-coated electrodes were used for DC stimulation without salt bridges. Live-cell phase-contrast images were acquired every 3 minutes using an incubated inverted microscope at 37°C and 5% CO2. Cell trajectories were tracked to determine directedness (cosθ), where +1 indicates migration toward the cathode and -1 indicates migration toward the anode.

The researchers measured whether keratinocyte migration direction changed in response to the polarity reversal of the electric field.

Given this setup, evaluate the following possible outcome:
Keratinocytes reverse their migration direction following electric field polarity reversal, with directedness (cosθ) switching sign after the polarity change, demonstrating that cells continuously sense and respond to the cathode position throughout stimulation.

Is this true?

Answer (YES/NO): YES